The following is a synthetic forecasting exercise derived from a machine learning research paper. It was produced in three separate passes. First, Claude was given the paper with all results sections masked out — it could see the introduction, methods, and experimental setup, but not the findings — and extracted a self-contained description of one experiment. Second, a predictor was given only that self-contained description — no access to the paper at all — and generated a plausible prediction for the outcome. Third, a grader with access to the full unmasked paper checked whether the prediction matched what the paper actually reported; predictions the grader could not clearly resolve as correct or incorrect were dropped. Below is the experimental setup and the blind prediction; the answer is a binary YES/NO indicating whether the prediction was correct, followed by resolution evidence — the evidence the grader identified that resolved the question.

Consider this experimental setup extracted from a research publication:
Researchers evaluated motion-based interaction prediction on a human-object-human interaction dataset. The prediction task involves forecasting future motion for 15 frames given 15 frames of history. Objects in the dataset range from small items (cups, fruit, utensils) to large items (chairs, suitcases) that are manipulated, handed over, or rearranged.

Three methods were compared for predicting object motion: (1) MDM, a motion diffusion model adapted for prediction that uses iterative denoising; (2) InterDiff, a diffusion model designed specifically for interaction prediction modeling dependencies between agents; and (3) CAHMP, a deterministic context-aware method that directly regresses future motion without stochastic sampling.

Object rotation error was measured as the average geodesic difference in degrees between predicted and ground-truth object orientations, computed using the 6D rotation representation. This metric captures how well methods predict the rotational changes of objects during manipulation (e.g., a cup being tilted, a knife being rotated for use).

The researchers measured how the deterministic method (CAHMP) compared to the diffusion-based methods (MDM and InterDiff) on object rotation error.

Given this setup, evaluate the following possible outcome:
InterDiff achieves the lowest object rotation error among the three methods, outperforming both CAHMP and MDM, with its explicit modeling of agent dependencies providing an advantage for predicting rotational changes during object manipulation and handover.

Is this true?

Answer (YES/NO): NO